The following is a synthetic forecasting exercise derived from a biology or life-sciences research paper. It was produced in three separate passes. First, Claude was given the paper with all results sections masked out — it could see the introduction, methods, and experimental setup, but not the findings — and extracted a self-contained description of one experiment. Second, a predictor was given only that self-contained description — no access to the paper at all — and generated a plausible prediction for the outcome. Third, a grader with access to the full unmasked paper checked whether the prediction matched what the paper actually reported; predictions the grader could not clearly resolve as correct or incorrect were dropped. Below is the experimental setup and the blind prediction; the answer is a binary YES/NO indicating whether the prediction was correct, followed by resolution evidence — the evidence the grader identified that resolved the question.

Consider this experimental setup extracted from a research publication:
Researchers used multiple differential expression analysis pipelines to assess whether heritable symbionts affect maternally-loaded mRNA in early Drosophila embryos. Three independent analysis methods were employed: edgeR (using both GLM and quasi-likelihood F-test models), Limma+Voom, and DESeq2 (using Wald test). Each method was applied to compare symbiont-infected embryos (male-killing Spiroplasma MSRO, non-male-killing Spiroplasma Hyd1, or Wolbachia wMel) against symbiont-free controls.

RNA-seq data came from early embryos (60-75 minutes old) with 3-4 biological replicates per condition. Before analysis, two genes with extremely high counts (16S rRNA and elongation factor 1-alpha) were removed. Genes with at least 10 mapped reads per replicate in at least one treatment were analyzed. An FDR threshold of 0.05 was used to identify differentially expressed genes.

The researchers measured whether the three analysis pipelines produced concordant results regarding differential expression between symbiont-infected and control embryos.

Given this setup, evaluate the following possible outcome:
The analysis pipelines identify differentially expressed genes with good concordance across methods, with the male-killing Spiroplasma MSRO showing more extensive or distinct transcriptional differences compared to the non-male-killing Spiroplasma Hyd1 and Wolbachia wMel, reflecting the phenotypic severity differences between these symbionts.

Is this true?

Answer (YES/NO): NO